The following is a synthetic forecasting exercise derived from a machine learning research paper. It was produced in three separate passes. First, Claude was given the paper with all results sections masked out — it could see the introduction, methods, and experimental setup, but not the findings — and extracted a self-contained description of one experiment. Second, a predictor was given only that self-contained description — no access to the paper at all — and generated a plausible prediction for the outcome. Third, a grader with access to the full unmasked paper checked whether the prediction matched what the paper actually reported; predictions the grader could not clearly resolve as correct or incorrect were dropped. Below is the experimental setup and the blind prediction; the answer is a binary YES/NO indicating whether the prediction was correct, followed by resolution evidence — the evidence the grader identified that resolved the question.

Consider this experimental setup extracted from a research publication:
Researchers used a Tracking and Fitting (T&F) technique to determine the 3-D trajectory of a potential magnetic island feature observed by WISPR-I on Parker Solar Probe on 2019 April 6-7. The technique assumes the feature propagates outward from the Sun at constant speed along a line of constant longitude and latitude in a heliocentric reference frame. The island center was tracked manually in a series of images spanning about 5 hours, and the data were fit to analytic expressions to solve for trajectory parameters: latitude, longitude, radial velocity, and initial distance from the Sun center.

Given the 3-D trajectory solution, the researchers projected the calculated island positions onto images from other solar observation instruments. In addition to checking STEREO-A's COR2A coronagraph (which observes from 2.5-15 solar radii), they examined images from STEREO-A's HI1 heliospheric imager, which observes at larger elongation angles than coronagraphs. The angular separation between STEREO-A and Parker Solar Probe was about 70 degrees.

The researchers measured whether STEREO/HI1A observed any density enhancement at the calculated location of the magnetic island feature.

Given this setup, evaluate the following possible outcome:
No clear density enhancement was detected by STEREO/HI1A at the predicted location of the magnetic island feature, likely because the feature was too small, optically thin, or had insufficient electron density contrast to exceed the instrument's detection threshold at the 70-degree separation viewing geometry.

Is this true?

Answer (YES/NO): NO